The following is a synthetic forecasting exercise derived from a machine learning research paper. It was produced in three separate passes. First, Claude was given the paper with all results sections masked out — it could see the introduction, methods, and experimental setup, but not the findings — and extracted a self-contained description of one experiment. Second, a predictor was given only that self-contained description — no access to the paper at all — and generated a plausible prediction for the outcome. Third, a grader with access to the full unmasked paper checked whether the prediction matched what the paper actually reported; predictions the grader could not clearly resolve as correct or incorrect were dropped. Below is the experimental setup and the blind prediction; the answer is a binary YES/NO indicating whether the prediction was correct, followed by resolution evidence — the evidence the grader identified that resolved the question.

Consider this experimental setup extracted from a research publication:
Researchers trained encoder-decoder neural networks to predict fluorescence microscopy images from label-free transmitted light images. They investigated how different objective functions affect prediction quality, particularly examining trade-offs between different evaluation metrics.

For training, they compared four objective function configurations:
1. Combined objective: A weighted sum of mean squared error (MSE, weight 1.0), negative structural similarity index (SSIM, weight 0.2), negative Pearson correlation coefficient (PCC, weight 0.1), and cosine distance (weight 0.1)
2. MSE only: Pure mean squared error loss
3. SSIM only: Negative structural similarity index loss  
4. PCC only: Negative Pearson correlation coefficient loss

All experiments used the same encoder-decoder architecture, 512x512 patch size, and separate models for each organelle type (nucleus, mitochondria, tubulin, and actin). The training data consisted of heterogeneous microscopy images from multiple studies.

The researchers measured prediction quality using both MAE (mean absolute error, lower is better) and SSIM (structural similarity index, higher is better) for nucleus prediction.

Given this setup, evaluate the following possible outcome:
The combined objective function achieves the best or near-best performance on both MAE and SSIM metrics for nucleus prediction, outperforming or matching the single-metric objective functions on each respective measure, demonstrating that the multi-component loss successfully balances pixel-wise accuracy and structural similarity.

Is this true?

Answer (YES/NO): NO